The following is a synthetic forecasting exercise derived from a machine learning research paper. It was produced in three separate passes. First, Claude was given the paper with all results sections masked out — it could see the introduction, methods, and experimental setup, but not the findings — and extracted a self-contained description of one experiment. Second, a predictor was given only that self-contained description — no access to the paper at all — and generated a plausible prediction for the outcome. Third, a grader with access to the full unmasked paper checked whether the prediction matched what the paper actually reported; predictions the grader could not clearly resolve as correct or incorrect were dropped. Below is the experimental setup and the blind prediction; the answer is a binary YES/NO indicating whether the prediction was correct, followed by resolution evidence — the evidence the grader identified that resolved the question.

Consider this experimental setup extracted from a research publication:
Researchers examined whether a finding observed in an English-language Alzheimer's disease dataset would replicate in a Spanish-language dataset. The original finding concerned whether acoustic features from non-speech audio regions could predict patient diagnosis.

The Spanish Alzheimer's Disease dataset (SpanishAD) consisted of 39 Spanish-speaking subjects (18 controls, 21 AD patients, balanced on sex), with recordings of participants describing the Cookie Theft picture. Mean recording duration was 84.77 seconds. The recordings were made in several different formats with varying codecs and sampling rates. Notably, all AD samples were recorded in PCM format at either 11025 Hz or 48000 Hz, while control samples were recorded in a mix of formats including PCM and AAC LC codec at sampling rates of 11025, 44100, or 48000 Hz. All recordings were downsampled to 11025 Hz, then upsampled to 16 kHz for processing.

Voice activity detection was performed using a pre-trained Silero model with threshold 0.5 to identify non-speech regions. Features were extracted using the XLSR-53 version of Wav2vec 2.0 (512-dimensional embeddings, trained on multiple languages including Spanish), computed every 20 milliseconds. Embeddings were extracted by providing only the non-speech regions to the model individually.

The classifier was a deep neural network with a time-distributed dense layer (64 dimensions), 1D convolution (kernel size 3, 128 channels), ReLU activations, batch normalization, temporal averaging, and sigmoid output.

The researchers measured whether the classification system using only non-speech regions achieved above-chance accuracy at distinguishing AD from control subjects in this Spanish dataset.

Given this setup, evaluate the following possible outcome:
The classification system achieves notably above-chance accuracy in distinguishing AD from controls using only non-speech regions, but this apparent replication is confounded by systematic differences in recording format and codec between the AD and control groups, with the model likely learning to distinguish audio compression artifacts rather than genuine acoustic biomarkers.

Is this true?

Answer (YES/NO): YES